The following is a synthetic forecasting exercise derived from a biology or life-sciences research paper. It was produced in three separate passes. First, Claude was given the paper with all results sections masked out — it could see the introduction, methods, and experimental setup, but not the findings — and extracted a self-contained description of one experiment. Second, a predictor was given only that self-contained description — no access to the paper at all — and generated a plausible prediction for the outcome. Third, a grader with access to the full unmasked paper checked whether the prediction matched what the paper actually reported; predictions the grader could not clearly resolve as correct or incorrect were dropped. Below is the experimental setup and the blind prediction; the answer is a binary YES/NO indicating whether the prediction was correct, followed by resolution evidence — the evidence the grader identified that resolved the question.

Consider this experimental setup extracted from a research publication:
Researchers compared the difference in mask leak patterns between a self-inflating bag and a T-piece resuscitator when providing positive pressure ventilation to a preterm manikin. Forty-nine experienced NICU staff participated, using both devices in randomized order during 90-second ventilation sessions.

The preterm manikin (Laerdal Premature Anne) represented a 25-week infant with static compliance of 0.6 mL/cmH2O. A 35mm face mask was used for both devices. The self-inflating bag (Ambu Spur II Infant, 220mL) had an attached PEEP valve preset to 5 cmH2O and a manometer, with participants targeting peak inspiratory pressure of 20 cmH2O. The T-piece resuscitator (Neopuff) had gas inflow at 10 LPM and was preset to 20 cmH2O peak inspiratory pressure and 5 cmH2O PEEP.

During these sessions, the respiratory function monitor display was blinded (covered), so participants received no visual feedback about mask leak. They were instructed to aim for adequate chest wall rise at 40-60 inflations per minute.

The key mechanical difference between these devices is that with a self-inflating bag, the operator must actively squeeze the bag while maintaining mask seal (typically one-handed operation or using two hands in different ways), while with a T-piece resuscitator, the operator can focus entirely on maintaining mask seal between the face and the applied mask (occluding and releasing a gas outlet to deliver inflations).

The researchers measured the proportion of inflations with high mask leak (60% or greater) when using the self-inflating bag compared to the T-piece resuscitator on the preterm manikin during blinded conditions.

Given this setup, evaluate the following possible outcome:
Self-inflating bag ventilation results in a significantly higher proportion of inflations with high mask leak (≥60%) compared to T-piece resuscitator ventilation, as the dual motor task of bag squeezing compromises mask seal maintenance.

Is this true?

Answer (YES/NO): NO